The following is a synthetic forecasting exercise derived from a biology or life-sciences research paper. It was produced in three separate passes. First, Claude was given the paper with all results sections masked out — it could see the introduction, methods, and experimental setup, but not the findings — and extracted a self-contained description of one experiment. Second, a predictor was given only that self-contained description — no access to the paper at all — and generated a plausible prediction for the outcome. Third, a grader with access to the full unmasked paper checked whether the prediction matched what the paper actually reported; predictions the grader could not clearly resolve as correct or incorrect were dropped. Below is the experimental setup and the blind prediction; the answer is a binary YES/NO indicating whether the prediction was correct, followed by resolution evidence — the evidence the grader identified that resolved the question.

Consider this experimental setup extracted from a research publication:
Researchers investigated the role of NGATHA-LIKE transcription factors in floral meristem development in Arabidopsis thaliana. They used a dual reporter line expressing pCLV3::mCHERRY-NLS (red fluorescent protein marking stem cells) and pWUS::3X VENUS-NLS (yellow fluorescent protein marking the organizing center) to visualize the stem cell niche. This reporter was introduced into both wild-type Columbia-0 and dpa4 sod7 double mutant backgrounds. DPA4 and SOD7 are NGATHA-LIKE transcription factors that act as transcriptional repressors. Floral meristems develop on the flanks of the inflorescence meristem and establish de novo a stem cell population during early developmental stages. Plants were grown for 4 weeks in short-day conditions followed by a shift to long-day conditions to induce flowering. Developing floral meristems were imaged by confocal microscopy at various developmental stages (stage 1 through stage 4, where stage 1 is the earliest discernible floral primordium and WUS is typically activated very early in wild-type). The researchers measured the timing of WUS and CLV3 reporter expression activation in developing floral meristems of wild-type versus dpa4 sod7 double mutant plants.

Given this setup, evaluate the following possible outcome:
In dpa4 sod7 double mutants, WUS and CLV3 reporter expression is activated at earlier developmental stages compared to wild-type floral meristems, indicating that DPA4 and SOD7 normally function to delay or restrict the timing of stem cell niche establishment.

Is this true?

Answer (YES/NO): NO